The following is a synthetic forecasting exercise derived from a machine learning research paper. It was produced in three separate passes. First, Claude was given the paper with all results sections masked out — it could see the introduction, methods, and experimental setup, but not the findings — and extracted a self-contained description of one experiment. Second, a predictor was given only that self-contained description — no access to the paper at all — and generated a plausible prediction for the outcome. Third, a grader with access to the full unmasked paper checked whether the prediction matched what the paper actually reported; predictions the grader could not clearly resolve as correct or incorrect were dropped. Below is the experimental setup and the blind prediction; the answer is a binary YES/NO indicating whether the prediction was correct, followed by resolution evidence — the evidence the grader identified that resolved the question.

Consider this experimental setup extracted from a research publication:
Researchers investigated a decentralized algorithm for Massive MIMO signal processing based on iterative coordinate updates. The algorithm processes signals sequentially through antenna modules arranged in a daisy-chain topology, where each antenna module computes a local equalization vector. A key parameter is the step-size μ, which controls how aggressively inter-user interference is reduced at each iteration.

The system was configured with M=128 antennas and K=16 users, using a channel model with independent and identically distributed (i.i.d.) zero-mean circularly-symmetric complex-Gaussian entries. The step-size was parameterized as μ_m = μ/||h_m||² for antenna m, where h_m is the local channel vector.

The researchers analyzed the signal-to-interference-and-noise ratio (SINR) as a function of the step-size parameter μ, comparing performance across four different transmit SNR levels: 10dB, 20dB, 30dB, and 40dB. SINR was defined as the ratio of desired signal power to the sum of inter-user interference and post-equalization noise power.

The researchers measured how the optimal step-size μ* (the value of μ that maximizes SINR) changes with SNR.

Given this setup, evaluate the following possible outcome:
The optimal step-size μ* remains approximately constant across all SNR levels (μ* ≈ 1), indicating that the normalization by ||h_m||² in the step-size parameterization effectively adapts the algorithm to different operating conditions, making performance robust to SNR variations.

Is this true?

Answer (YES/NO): NO